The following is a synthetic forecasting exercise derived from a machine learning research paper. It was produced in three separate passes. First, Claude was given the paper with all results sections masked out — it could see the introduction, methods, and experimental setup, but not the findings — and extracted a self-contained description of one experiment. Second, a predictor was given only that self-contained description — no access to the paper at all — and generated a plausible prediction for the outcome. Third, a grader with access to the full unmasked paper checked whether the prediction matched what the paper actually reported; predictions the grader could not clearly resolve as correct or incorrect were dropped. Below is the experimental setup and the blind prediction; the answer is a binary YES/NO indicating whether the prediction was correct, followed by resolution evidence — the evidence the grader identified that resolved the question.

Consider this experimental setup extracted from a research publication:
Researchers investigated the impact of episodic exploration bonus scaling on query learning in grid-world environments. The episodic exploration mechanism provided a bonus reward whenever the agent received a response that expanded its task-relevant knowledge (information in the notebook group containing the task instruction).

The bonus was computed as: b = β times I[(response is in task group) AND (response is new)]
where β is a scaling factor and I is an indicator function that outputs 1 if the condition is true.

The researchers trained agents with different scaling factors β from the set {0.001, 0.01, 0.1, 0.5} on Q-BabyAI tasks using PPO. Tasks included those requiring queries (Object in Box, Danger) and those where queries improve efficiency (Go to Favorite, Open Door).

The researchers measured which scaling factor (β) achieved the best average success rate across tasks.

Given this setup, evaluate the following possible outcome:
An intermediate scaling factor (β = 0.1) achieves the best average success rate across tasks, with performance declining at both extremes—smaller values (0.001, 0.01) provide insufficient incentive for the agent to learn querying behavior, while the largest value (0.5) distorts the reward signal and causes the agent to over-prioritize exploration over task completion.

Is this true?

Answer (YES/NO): YES